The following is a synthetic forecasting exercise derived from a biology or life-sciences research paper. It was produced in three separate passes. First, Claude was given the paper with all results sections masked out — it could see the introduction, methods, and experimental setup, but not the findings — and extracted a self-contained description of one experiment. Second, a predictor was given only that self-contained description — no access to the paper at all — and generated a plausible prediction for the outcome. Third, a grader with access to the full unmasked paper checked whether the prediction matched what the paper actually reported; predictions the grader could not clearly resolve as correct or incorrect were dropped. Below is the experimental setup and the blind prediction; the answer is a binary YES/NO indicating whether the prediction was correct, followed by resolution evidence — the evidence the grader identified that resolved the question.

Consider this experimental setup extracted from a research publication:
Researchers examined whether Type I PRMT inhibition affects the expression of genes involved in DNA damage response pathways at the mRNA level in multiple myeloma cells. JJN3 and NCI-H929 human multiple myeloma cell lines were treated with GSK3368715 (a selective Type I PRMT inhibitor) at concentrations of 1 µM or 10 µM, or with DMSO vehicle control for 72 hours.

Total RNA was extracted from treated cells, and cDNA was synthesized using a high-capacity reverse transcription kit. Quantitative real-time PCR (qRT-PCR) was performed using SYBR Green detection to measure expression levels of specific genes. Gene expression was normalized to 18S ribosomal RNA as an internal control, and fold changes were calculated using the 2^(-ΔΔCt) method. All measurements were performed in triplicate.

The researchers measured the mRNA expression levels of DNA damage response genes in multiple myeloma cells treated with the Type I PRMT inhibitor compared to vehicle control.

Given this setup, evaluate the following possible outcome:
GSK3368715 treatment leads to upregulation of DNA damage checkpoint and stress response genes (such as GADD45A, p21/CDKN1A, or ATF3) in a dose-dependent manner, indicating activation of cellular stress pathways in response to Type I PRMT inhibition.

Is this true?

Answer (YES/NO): NO